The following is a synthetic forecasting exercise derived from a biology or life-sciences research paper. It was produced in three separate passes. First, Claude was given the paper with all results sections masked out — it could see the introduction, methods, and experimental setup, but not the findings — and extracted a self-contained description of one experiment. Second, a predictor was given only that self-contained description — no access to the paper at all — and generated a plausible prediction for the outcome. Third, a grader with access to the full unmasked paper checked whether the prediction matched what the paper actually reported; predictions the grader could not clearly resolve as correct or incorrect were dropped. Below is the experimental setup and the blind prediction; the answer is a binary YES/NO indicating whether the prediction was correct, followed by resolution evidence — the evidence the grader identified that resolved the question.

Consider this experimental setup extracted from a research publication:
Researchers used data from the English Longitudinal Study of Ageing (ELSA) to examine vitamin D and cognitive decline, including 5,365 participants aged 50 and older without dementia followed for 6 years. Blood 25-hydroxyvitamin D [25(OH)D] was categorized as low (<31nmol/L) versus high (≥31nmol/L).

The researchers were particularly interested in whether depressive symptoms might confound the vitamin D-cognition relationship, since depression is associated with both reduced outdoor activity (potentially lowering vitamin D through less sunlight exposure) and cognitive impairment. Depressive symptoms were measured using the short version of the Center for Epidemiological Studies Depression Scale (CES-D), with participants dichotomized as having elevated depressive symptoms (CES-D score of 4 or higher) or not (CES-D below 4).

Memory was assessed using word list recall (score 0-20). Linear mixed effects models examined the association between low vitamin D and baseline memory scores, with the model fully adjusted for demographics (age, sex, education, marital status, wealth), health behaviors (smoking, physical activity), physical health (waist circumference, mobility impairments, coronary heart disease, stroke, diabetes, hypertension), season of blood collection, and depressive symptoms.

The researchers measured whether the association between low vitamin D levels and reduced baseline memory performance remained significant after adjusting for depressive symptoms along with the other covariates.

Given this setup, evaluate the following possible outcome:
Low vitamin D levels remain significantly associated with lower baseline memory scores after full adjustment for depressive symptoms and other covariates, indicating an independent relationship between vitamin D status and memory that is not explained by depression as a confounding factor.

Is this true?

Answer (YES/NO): YES